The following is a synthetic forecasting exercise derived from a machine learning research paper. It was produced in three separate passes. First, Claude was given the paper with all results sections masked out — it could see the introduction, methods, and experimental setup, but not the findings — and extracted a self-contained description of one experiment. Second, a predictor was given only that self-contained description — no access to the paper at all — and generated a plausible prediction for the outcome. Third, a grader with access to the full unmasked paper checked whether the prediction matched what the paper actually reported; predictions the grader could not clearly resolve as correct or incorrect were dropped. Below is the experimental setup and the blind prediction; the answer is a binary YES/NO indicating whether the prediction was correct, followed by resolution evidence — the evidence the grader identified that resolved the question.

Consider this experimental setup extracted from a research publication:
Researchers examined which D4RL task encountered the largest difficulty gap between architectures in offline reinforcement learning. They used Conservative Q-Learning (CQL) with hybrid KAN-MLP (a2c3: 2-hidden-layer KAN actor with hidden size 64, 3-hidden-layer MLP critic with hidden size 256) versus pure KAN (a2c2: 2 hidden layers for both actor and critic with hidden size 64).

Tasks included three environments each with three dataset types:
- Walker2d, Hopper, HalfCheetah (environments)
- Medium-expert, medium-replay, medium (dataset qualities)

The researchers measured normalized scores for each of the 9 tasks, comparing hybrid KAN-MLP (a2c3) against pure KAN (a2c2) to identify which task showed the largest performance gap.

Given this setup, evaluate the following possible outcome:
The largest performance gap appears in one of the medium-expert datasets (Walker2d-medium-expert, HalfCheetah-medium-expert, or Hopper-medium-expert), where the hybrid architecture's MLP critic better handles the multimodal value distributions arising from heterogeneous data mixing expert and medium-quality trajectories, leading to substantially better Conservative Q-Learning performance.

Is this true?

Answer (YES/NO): YES